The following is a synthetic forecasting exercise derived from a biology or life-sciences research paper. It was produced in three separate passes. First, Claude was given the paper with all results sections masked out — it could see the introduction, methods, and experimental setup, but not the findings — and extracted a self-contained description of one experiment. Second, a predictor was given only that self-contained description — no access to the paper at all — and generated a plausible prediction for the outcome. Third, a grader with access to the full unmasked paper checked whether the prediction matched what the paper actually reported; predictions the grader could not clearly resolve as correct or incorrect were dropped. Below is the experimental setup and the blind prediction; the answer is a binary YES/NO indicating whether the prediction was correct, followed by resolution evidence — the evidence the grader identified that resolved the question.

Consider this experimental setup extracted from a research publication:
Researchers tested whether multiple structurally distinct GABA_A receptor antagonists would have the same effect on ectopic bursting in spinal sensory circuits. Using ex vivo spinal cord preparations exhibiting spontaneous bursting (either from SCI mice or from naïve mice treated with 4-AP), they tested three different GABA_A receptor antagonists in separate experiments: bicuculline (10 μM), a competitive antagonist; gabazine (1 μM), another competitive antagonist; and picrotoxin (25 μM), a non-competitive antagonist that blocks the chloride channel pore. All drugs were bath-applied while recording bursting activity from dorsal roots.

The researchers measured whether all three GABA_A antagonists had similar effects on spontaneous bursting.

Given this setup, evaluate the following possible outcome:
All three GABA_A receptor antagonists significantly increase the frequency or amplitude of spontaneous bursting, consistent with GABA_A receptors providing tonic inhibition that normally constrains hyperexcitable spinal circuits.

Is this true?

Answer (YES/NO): NO